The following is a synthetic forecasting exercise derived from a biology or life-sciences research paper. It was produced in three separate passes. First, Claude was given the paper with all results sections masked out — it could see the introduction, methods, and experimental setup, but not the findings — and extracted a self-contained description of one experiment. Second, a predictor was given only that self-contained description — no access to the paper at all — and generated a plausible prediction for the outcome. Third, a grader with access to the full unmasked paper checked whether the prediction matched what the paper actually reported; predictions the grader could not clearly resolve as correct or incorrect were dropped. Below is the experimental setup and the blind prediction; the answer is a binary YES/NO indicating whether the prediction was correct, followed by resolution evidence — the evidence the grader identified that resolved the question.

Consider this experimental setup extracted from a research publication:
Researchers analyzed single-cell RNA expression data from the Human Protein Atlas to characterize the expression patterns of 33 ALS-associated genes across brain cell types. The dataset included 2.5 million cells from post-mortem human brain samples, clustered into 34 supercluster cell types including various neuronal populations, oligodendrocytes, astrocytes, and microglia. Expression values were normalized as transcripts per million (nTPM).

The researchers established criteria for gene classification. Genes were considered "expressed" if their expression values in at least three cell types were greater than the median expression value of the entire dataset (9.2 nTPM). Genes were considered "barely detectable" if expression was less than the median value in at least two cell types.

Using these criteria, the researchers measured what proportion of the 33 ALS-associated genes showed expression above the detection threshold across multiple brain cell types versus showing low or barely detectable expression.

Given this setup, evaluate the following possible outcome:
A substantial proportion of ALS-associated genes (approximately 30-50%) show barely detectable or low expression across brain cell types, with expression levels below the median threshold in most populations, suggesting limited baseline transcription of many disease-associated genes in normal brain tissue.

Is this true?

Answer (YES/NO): NO